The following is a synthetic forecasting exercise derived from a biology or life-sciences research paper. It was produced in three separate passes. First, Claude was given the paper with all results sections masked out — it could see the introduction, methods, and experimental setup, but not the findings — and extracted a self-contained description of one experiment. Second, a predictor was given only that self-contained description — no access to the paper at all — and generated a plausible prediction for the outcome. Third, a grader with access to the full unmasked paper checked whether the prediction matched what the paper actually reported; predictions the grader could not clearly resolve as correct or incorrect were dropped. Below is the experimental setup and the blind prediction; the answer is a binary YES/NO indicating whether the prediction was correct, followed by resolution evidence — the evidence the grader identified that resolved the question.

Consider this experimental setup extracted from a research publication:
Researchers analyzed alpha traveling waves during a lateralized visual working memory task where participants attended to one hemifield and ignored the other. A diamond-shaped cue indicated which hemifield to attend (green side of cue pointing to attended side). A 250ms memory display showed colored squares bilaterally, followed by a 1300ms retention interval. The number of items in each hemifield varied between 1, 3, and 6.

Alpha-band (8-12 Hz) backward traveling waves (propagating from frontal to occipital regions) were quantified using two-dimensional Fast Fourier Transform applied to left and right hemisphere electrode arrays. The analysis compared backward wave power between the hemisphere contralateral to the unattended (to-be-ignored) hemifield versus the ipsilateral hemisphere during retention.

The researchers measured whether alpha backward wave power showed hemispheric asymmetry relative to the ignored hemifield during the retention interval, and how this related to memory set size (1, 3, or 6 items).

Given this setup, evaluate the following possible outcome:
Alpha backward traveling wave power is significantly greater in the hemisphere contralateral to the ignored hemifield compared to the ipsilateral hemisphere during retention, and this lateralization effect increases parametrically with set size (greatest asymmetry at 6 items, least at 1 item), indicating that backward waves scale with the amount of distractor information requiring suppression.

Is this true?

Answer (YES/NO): NO